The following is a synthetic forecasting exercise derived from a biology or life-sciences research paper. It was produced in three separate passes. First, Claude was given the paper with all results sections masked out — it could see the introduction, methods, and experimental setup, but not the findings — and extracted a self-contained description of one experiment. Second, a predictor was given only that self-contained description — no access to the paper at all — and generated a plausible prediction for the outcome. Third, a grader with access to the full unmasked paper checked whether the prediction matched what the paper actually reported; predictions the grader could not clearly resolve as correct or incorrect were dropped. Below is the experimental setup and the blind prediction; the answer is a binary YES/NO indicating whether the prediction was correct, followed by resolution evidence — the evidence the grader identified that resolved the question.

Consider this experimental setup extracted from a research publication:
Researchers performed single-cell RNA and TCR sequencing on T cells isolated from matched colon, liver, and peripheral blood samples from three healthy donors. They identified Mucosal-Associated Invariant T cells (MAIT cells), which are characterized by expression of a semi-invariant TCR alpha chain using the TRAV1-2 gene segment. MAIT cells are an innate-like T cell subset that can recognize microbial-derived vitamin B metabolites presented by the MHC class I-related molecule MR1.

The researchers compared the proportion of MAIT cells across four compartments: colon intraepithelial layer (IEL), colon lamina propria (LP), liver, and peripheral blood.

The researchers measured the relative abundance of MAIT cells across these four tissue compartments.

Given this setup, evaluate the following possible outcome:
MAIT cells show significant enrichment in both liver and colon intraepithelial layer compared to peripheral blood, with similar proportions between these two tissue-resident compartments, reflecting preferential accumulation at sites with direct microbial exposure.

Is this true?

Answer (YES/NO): NO